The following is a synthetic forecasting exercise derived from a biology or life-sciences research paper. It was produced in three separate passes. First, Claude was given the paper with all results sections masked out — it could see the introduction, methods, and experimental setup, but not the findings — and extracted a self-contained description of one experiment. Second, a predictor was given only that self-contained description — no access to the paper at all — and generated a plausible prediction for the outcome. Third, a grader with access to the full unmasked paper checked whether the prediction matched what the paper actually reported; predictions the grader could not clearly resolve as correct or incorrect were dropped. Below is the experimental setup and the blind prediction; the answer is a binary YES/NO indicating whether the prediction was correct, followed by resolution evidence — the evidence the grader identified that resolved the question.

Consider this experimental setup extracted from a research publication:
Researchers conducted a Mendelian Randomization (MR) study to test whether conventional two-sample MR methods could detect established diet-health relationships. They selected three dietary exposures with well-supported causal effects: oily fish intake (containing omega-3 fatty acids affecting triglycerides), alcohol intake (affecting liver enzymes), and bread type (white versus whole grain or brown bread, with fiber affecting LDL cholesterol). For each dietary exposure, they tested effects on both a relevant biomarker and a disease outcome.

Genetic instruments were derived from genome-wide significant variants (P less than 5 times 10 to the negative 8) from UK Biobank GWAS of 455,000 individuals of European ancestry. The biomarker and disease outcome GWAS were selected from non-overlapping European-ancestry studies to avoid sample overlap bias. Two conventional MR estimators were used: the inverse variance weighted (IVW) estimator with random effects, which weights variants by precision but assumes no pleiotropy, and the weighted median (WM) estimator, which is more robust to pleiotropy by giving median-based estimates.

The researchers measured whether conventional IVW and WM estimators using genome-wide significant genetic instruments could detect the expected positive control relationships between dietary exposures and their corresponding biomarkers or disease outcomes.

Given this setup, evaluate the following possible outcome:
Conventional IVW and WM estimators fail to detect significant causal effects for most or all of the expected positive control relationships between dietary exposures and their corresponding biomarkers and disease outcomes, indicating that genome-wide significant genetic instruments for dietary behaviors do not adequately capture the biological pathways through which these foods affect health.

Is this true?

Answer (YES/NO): YES